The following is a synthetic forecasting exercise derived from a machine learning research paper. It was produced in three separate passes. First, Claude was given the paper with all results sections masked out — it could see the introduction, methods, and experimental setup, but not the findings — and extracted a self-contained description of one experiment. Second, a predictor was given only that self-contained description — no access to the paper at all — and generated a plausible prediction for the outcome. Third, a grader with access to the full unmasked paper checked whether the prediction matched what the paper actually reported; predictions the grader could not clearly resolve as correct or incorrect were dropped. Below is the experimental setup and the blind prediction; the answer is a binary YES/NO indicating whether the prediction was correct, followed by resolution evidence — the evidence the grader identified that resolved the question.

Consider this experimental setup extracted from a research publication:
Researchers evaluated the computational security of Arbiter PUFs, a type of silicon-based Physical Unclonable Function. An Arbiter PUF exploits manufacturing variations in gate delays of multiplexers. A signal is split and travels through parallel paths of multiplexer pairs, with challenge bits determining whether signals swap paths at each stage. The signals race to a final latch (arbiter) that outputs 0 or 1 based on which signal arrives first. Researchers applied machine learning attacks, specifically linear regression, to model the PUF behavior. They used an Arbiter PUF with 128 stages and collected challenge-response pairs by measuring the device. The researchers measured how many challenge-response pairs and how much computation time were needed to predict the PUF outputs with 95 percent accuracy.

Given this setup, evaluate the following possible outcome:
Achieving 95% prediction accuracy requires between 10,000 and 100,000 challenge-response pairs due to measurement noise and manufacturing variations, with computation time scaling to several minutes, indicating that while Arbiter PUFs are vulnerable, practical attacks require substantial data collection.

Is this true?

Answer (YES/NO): NO